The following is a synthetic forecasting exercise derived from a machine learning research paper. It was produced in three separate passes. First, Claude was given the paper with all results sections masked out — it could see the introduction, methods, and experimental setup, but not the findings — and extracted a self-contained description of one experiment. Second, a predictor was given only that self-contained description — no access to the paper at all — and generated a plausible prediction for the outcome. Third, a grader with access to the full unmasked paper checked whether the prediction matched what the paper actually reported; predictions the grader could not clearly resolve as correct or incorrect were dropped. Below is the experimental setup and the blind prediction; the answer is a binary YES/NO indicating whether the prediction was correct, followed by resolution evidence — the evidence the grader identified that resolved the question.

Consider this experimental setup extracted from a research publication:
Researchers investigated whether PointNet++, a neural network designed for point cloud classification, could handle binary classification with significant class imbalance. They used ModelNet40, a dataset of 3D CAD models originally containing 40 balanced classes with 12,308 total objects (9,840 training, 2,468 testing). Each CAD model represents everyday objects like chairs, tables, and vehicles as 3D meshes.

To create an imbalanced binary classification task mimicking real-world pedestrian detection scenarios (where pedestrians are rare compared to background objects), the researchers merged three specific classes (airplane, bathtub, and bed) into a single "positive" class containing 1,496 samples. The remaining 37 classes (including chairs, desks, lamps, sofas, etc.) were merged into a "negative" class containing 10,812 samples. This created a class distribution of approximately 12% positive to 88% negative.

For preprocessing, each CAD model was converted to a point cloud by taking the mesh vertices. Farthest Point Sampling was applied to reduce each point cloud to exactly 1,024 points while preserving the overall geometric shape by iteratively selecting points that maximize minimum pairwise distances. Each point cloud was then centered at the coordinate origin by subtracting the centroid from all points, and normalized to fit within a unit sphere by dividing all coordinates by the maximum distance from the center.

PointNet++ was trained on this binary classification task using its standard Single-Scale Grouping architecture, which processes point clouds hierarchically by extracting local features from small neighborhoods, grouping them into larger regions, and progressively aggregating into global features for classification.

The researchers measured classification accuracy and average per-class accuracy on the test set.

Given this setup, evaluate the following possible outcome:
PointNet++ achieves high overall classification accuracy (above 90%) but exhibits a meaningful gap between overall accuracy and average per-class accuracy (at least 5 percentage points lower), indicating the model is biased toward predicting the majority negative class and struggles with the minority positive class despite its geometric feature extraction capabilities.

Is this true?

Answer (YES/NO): NO